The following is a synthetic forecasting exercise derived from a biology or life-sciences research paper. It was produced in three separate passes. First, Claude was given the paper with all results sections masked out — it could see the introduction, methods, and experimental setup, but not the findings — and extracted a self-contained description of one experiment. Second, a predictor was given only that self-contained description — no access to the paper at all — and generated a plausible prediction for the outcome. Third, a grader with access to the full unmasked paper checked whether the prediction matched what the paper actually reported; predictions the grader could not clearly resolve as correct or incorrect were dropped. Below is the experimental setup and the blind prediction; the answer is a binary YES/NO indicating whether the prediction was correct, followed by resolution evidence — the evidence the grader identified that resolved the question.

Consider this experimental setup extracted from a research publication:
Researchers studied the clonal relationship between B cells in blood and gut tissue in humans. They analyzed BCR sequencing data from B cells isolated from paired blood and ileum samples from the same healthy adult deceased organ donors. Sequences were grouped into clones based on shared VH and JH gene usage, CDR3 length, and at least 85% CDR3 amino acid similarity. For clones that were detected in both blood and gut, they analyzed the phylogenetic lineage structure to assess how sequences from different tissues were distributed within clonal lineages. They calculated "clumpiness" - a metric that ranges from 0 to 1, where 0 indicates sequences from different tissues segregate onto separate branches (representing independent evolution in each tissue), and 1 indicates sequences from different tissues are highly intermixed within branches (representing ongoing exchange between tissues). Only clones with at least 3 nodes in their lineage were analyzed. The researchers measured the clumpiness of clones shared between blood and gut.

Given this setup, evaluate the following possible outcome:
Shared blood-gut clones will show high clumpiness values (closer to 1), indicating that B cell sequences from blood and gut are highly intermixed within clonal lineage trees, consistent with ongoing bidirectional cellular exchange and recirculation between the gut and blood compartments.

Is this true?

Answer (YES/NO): NO